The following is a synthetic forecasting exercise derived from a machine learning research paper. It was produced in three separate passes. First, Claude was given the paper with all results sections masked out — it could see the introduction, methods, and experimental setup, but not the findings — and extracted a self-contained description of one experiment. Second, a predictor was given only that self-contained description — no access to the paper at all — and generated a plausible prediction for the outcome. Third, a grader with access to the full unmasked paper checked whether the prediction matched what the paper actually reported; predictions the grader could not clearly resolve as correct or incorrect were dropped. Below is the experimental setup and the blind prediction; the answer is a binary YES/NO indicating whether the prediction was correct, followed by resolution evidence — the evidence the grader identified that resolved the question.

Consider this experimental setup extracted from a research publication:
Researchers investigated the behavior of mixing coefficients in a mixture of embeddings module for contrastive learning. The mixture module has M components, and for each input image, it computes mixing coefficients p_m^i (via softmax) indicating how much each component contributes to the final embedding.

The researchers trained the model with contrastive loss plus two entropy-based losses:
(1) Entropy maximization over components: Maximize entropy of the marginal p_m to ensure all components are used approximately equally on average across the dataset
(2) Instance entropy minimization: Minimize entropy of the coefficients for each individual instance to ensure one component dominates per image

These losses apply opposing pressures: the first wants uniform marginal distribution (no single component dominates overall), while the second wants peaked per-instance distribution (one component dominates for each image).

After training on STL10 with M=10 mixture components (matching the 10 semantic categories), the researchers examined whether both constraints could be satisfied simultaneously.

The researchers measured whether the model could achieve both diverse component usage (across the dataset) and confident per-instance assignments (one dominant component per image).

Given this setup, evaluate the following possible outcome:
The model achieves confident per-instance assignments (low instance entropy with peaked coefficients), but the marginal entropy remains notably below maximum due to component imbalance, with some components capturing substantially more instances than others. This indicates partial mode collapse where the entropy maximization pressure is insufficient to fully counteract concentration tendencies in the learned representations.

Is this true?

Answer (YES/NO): NO